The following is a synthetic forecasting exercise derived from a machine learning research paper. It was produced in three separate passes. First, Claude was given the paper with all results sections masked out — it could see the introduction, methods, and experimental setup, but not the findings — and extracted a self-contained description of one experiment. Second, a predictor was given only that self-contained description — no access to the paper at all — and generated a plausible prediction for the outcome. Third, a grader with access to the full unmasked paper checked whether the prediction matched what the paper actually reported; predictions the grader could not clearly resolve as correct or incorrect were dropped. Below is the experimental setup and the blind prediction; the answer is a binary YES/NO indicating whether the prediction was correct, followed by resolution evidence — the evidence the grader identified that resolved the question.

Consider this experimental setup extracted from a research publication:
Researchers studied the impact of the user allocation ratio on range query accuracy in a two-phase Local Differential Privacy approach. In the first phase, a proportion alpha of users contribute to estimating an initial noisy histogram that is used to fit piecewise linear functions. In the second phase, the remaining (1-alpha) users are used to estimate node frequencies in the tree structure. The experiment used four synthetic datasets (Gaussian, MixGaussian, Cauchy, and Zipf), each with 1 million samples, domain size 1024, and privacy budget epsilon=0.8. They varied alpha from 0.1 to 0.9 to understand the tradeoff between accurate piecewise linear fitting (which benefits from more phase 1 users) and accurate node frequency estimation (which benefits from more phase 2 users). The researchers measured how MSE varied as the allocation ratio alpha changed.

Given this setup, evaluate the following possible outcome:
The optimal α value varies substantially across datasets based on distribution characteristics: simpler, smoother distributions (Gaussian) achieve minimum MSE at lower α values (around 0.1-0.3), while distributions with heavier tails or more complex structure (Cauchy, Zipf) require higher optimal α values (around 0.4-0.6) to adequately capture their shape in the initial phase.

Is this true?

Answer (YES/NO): NO